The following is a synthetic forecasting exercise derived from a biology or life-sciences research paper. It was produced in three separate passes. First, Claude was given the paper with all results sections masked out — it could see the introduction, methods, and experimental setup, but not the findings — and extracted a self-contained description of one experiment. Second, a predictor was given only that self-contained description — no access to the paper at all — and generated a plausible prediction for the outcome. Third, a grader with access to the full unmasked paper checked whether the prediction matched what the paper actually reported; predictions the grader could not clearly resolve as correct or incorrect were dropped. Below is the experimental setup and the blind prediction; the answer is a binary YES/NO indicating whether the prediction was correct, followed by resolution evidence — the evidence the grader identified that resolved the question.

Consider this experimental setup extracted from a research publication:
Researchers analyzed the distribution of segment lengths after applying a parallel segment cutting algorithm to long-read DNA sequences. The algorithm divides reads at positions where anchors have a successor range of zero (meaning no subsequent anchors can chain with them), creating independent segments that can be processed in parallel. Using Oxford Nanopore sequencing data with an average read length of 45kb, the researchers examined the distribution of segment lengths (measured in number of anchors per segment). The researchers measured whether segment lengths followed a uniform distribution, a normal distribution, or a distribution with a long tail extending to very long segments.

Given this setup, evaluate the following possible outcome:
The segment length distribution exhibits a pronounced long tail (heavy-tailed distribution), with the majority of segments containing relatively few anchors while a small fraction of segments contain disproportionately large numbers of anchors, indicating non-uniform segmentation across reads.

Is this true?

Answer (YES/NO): YES